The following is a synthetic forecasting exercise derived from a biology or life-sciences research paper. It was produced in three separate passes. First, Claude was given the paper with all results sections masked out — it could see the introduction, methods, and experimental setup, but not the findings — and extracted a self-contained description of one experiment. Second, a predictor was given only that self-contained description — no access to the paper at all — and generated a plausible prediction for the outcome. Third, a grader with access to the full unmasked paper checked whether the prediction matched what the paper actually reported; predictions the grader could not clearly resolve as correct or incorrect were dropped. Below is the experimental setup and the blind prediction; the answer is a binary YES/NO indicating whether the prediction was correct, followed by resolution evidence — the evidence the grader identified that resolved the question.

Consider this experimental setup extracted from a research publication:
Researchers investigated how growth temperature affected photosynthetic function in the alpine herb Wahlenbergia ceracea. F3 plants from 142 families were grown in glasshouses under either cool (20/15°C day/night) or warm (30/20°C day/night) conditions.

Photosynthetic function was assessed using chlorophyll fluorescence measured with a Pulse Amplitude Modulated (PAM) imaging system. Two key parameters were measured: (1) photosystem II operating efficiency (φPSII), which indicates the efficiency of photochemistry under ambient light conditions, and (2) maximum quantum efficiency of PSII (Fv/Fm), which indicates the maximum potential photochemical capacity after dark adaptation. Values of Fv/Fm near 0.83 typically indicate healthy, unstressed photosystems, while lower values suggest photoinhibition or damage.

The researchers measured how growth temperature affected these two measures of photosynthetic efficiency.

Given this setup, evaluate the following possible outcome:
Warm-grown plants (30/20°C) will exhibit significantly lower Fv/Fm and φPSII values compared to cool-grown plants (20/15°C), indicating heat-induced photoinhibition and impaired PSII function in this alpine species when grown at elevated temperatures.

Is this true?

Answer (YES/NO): NO